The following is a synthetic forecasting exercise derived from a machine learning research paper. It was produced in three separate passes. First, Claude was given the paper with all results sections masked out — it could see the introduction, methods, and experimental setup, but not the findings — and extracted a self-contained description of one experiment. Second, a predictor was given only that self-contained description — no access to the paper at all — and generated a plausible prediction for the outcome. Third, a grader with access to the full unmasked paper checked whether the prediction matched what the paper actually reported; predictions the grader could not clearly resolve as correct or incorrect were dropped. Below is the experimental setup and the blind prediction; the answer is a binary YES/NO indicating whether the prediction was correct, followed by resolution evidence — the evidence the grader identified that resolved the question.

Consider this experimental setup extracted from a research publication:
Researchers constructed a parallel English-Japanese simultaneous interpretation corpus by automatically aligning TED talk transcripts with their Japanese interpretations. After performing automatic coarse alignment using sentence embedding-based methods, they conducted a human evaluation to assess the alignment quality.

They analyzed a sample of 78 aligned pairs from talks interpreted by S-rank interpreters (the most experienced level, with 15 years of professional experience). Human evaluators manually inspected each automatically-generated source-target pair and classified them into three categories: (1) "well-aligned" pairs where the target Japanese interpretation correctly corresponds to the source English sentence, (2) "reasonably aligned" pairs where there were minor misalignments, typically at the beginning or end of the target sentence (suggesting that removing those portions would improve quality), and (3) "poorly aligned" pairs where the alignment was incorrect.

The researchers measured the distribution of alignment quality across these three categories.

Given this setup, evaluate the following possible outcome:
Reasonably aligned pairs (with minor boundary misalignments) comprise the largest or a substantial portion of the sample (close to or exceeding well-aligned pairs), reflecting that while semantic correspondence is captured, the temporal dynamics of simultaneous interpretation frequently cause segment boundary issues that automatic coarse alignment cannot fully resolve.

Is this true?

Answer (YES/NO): NO